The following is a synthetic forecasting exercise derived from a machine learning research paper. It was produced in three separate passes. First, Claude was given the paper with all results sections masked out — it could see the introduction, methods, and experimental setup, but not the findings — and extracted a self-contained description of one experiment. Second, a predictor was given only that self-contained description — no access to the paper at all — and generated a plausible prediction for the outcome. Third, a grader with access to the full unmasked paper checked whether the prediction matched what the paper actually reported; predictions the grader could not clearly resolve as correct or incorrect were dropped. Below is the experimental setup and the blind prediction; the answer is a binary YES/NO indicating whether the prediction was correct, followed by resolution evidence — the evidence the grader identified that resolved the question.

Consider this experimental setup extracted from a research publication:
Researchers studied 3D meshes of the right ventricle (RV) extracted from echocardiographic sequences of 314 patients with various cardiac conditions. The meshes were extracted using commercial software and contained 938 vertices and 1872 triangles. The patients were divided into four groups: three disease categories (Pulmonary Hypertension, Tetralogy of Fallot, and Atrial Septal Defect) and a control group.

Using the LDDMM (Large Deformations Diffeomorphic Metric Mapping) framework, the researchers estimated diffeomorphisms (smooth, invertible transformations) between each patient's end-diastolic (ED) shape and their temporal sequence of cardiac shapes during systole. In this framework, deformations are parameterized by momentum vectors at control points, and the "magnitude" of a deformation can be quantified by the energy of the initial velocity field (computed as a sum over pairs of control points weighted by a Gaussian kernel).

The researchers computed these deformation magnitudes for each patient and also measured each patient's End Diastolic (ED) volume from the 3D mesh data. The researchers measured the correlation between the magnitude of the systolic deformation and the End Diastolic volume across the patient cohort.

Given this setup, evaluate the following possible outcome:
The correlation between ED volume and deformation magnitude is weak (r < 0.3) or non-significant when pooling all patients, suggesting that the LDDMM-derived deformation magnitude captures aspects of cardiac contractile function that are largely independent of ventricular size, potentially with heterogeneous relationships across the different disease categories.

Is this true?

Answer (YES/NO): NO